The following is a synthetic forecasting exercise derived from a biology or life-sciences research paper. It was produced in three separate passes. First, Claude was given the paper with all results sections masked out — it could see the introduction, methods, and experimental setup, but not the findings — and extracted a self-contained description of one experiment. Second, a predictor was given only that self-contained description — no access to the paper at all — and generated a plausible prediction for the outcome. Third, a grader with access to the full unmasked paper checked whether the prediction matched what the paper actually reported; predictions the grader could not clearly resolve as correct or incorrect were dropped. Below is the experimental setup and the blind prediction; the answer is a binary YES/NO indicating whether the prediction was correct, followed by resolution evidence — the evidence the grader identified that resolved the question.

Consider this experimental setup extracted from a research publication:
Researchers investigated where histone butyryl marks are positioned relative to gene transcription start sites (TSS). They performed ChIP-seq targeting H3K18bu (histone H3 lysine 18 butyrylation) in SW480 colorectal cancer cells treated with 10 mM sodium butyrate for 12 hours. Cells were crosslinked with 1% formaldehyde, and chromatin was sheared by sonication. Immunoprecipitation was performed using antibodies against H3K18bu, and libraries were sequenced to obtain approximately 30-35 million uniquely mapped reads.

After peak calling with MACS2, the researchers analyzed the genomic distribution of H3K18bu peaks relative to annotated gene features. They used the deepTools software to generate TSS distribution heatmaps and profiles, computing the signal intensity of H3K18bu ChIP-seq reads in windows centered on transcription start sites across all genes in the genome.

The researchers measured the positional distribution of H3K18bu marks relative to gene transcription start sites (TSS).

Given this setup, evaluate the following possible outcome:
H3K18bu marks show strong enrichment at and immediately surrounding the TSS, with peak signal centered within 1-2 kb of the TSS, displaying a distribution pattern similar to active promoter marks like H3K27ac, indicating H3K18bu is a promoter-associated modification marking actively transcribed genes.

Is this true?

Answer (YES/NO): NO